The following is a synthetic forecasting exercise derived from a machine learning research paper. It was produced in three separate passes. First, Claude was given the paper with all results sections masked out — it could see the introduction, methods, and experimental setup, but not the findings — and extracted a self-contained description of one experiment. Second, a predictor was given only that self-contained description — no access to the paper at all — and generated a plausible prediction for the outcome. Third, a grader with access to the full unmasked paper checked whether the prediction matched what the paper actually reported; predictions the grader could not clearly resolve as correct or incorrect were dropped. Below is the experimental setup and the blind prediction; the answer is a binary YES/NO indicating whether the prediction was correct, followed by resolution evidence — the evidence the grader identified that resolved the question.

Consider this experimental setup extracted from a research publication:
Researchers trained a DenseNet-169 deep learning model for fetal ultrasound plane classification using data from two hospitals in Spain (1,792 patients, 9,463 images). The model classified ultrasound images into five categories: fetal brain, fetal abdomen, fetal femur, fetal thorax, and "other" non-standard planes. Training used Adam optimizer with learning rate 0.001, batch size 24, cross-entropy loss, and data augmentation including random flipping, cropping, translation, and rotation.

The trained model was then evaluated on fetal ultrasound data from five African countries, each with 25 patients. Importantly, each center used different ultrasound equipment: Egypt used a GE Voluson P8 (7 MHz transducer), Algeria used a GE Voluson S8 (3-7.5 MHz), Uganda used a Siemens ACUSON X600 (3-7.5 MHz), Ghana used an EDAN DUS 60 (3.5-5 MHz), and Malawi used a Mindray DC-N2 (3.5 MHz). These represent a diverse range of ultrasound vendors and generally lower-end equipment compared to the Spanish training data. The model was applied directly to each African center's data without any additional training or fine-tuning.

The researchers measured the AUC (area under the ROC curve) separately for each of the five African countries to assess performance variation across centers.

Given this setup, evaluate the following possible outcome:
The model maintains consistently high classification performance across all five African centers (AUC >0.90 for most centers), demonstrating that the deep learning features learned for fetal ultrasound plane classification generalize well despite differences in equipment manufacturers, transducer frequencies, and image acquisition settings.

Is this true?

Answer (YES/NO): NO